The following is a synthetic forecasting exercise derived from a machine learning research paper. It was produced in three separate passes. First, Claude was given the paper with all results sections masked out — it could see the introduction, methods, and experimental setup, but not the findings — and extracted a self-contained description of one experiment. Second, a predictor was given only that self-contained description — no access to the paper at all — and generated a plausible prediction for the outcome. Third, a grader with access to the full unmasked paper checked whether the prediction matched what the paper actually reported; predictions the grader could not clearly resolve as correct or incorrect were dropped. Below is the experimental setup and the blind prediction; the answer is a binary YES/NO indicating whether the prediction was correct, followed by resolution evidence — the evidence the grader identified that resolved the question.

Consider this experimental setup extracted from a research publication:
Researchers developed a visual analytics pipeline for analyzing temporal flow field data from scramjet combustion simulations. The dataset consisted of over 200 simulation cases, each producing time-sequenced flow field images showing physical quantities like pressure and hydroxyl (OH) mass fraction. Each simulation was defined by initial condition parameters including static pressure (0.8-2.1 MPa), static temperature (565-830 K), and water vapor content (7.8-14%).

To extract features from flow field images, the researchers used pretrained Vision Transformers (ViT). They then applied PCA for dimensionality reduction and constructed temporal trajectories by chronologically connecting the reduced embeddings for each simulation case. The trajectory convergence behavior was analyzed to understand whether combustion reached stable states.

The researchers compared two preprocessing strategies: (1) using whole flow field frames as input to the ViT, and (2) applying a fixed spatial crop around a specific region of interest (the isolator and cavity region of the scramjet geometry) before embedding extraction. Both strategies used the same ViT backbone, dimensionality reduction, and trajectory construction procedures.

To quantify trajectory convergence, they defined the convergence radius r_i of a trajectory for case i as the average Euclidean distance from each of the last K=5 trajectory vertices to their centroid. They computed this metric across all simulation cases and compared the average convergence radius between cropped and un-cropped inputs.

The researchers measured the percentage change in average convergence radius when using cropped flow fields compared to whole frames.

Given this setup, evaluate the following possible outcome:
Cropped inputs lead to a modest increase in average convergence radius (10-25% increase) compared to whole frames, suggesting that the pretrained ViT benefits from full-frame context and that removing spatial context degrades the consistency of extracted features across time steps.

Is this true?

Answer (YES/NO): NO